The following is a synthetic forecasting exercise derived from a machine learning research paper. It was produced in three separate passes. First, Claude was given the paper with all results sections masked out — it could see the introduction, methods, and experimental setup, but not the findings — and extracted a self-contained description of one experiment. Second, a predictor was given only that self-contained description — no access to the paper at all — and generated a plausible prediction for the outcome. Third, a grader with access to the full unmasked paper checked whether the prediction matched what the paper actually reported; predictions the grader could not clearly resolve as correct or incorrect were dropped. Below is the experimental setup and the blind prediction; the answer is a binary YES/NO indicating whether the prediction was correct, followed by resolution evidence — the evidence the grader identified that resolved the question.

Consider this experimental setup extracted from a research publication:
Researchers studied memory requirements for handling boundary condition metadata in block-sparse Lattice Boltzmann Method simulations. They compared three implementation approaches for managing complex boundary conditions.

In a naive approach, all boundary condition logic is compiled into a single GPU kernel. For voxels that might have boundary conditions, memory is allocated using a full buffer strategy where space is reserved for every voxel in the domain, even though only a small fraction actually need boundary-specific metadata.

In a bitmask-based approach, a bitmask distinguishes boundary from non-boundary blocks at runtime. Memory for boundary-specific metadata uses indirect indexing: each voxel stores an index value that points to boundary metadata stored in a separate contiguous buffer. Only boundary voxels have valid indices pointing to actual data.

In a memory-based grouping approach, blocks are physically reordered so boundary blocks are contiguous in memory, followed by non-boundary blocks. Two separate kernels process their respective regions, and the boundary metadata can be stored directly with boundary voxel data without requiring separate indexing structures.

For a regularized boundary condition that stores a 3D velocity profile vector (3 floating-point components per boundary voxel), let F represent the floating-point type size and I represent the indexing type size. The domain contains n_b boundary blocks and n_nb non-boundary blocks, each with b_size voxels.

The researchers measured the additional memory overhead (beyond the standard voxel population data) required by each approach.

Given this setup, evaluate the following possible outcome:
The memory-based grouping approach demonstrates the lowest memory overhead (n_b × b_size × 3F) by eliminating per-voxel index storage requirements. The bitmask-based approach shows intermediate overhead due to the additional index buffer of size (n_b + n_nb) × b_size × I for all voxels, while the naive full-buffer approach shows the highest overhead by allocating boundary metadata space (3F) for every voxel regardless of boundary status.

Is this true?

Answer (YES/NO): NO